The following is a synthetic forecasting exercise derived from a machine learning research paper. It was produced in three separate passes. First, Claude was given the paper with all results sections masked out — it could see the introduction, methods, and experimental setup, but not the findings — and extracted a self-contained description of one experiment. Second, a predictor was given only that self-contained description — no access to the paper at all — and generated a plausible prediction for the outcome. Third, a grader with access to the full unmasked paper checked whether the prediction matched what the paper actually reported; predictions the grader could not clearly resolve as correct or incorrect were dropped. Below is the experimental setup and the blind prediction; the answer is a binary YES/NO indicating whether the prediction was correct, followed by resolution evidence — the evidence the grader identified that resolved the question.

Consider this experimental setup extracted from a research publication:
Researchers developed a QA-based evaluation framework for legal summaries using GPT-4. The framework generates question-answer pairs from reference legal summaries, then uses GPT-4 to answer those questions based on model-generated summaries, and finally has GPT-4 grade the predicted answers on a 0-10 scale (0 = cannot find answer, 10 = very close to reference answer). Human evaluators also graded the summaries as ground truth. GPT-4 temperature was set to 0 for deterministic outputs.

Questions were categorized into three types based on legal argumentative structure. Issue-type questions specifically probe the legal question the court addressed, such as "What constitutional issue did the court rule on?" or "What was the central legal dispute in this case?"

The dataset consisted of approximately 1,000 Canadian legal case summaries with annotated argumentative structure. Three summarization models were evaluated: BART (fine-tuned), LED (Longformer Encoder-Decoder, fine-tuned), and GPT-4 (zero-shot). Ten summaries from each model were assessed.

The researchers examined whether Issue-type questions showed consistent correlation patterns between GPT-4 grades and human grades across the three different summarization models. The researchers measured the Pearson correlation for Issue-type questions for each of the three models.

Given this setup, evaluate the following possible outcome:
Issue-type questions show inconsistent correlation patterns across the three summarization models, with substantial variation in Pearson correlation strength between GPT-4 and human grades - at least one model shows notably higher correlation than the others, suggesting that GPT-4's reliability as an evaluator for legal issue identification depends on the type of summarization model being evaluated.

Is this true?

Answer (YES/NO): NO